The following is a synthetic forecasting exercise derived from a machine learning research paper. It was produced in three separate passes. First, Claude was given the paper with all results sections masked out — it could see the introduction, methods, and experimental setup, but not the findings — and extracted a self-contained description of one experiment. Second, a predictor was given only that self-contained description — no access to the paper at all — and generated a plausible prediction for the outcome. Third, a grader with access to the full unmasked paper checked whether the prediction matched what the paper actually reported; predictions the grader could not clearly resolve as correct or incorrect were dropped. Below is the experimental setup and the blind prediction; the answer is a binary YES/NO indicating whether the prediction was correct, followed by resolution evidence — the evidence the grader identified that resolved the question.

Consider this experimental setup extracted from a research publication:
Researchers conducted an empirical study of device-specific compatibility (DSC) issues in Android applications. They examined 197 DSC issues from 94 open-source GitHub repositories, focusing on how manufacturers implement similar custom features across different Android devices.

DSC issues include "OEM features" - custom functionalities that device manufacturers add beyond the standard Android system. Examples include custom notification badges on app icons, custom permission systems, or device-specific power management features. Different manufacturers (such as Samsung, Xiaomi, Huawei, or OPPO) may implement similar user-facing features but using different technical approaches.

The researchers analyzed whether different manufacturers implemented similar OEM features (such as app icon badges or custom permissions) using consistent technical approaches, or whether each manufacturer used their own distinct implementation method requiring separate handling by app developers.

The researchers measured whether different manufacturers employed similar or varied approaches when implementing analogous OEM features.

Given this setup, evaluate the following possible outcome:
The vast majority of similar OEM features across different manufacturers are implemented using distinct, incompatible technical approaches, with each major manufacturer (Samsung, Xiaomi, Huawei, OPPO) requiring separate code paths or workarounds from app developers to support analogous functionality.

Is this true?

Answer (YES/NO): YES